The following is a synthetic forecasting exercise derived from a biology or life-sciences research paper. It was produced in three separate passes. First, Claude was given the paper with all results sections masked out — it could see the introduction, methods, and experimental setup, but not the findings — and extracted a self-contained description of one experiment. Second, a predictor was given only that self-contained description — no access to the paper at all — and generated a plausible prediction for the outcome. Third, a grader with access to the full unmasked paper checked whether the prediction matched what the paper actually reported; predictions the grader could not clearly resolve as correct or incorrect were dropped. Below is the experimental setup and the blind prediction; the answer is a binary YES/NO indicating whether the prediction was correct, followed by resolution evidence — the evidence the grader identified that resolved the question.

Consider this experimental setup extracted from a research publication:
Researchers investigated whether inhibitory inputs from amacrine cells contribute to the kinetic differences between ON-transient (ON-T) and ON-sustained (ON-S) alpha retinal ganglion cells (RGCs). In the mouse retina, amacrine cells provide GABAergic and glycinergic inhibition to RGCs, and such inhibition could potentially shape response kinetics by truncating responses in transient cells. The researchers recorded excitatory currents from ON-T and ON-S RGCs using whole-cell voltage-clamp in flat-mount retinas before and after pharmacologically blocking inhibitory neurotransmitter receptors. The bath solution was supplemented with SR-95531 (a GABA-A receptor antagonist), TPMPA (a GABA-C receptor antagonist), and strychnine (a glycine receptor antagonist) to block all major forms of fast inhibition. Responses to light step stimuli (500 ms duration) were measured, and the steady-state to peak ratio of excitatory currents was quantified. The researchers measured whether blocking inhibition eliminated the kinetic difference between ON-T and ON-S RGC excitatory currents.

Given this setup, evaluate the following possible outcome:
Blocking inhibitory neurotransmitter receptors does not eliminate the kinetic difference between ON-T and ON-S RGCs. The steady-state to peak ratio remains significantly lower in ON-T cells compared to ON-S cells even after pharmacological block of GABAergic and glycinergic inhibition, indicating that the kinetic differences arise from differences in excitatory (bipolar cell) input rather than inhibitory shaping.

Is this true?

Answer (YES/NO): YES